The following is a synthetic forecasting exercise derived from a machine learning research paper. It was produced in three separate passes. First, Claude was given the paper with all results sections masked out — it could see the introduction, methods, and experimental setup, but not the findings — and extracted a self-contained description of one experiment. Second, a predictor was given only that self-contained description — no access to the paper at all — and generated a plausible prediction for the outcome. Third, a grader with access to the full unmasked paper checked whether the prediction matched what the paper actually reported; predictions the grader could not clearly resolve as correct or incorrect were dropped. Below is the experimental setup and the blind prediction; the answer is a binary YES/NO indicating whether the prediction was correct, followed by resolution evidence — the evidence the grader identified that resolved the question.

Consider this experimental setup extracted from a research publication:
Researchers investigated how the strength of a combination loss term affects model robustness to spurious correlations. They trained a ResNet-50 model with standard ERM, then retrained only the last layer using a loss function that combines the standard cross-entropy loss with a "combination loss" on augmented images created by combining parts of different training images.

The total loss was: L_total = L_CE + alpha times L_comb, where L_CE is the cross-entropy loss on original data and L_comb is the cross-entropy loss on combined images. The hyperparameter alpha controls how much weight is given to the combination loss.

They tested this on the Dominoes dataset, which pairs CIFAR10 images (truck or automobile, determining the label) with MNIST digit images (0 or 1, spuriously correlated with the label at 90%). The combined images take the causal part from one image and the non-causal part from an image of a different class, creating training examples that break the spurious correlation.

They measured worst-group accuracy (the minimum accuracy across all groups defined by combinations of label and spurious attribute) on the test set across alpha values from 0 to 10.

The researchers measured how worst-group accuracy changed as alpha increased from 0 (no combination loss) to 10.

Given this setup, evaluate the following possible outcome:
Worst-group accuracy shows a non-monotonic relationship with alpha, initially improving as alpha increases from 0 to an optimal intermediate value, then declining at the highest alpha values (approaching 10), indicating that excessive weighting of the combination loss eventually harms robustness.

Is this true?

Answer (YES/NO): NO